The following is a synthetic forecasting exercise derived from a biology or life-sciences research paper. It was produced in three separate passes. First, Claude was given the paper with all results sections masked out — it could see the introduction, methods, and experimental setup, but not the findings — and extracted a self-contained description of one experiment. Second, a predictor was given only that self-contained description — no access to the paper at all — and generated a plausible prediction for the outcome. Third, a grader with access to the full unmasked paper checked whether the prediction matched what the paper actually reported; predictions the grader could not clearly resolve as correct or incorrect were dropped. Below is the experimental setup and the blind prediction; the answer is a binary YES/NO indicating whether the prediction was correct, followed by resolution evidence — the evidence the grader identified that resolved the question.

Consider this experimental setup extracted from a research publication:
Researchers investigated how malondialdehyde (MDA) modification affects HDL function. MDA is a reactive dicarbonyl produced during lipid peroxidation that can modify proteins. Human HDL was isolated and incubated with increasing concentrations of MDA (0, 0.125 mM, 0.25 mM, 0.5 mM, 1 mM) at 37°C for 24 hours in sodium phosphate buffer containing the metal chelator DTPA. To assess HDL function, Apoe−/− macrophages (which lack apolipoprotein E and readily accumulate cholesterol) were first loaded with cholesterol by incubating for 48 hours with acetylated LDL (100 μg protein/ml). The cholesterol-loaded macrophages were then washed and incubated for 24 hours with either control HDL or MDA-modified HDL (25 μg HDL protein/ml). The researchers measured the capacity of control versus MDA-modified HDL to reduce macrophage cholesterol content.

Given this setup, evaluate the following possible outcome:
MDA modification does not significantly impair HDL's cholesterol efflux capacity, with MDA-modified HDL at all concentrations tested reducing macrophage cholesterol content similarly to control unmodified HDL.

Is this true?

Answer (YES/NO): NO